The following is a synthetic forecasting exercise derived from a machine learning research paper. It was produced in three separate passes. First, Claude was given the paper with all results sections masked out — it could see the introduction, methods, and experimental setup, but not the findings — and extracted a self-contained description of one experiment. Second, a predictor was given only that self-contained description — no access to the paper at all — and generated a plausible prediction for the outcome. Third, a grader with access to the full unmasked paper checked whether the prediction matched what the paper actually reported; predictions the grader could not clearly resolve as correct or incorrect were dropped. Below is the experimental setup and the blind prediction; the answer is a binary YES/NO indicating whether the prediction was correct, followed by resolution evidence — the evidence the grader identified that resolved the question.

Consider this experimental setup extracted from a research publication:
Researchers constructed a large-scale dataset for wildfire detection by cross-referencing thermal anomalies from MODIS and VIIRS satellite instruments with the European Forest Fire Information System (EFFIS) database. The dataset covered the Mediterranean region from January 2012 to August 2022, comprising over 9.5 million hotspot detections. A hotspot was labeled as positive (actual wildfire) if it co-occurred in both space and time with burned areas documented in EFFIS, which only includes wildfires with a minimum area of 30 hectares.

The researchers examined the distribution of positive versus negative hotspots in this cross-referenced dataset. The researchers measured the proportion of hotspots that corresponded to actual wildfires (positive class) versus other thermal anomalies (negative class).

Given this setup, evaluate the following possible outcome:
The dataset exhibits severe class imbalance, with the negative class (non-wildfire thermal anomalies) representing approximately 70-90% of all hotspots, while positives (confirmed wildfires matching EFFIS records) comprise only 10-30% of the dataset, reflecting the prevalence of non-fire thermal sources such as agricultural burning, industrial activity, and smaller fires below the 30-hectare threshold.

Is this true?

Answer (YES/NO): NO